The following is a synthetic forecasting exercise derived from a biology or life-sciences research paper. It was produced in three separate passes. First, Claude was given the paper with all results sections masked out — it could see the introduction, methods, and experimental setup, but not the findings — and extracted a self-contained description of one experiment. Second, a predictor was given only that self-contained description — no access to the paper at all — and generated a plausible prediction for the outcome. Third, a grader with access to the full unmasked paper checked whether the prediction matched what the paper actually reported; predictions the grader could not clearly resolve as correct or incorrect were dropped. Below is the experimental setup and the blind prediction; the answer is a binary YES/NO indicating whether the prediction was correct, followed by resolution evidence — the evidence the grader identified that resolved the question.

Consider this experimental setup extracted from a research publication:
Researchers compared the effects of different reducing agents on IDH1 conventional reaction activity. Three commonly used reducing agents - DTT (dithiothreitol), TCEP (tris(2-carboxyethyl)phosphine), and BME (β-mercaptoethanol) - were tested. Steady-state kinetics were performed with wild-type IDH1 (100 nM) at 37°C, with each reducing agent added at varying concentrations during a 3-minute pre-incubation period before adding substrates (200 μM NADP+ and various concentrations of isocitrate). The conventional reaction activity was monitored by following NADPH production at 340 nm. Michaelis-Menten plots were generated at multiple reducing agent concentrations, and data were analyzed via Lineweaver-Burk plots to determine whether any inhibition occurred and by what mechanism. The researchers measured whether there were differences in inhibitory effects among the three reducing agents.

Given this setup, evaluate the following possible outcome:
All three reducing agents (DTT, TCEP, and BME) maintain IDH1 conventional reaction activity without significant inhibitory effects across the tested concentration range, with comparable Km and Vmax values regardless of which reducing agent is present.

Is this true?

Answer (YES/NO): NO